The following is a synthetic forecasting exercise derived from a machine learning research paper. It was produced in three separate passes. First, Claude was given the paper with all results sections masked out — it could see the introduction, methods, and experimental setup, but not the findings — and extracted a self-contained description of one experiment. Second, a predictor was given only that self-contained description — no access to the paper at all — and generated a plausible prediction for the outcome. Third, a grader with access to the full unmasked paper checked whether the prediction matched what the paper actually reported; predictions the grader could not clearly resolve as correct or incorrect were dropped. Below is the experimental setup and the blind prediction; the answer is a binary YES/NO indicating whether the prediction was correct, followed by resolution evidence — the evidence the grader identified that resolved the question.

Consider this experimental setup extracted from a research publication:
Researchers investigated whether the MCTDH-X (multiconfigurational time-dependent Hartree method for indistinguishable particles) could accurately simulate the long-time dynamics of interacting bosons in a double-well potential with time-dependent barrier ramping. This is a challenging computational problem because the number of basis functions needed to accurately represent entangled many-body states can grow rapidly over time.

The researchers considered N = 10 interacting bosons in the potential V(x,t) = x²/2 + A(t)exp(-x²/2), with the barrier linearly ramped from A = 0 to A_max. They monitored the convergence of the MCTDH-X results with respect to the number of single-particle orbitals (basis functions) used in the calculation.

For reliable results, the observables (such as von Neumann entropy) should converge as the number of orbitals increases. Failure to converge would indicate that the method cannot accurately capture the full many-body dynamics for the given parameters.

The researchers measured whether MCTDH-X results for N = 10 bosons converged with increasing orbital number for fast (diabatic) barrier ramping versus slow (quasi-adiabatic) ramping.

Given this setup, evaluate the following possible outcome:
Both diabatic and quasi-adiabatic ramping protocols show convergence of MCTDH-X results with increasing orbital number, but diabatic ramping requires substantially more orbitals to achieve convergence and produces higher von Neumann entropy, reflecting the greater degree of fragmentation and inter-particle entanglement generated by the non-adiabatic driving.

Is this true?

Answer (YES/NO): NO